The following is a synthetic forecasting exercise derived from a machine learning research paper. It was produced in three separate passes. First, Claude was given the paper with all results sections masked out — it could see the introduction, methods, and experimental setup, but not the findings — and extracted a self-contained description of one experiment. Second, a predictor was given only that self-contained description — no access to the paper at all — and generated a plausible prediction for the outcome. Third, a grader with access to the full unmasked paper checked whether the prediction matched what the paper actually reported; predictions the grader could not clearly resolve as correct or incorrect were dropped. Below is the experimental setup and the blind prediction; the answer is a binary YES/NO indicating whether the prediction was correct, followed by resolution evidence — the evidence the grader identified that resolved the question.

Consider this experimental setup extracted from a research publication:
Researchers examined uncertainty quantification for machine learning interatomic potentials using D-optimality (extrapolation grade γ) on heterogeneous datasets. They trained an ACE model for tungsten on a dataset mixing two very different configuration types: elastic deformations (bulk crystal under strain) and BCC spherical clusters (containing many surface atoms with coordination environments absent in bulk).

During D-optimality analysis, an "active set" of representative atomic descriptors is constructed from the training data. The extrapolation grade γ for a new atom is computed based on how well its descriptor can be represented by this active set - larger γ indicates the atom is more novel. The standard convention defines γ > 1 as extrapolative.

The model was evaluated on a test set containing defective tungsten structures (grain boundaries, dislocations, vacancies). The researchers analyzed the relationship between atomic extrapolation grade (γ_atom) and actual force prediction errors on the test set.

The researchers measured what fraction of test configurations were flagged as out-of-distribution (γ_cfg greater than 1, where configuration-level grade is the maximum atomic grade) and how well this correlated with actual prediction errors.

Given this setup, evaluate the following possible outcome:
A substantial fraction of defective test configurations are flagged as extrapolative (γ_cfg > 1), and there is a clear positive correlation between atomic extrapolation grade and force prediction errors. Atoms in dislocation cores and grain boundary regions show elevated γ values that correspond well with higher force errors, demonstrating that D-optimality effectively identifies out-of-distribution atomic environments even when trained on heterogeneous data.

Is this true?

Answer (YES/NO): NO